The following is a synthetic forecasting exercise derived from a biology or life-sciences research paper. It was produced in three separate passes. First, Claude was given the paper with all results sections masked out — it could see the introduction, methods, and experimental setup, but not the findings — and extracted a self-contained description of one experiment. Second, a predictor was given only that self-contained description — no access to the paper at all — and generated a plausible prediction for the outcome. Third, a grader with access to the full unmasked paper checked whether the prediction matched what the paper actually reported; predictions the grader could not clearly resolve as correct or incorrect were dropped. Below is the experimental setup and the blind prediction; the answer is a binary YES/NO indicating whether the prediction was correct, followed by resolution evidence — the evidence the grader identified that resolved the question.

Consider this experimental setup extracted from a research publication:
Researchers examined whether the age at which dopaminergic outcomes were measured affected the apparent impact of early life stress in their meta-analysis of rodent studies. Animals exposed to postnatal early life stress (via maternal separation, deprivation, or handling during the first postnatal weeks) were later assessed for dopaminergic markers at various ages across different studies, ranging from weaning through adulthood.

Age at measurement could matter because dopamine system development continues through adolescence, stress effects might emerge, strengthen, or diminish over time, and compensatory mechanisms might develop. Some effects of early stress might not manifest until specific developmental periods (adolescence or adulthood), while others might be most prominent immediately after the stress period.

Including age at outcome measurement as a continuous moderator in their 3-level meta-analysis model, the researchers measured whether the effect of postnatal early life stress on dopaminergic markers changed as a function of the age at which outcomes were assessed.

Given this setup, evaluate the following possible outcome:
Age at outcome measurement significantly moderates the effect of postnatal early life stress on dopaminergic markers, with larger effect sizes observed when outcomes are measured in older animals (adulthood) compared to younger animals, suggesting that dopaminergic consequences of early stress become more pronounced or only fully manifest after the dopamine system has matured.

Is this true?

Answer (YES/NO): NO